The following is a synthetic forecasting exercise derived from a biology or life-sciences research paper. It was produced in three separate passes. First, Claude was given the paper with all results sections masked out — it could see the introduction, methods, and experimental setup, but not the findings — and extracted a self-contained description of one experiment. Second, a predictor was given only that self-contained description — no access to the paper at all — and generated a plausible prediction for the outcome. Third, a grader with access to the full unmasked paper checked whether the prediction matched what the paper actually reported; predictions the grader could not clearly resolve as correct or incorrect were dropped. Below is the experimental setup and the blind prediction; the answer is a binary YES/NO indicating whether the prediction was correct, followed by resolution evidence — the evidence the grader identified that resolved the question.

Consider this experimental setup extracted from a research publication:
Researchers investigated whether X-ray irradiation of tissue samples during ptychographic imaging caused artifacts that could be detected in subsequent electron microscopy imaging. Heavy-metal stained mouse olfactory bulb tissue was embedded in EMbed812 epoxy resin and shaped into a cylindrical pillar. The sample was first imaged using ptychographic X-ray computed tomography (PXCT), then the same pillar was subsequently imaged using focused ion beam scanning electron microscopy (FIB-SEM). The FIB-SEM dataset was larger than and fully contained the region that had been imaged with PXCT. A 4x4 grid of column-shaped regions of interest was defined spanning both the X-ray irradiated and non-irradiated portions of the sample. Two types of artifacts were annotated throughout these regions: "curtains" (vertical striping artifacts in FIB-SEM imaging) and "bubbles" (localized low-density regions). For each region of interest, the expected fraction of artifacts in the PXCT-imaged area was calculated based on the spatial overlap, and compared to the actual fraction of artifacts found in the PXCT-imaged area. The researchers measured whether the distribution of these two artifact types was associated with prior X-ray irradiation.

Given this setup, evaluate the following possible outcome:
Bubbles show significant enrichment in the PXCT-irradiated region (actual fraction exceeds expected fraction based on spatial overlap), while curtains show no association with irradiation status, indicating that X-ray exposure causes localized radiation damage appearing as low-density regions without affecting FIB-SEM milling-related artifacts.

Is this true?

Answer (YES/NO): NO